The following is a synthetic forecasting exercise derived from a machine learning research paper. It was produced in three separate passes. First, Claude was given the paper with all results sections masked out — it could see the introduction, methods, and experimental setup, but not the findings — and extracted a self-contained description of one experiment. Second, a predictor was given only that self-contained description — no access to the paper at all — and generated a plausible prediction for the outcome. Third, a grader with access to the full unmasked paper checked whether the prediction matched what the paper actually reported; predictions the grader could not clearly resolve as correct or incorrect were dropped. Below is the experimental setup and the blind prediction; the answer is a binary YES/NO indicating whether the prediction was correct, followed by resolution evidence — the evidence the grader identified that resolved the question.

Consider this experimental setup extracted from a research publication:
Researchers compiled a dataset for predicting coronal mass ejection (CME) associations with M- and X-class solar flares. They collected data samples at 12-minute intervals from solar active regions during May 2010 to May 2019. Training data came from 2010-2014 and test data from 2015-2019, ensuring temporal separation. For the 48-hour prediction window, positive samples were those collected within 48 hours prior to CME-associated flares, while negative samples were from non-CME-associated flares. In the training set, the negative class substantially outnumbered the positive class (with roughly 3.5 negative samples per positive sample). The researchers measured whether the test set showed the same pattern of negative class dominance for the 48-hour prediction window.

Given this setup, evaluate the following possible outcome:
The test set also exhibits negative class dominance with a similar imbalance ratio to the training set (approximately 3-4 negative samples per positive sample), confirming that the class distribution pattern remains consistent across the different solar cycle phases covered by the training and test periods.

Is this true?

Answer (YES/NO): NO